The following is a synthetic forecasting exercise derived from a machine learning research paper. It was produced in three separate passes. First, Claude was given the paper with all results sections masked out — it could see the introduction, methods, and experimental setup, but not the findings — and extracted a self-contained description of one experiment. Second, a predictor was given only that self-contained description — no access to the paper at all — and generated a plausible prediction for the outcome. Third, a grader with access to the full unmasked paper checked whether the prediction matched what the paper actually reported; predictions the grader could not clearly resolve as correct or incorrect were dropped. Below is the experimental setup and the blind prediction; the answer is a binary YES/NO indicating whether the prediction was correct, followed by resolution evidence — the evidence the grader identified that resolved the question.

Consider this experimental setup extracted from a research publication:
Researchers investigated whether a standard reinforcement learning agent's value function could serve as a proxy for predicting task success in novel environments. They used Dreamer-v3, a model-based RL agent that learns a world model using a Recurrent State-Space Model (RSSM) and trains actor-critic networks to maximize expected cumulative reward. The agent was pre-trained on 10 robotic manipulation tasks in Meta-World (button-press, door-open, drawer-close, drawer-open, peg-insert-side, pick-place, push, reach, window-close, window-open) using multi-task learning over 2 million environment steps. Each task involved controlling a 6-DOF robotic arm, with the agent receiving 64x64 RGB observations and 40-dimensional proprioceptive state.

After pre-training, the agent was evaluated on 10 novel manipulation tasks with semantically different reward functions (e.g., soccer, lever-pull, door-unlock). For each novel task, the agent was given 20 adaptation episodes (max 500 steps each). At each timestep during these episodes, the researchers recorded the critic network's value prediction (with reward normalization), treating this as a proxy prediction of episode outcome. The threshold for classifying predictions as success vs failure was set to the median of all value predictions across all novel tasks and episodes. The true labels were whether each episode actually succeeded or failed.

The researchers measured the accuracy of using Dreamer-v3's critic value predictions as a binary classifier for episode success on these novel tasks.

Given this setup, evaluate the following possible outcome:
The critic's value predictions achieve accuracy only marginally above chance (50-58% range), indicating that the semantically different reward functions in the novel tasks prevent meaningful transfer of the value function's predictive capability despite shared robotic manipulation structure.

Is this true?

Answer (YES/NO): NO